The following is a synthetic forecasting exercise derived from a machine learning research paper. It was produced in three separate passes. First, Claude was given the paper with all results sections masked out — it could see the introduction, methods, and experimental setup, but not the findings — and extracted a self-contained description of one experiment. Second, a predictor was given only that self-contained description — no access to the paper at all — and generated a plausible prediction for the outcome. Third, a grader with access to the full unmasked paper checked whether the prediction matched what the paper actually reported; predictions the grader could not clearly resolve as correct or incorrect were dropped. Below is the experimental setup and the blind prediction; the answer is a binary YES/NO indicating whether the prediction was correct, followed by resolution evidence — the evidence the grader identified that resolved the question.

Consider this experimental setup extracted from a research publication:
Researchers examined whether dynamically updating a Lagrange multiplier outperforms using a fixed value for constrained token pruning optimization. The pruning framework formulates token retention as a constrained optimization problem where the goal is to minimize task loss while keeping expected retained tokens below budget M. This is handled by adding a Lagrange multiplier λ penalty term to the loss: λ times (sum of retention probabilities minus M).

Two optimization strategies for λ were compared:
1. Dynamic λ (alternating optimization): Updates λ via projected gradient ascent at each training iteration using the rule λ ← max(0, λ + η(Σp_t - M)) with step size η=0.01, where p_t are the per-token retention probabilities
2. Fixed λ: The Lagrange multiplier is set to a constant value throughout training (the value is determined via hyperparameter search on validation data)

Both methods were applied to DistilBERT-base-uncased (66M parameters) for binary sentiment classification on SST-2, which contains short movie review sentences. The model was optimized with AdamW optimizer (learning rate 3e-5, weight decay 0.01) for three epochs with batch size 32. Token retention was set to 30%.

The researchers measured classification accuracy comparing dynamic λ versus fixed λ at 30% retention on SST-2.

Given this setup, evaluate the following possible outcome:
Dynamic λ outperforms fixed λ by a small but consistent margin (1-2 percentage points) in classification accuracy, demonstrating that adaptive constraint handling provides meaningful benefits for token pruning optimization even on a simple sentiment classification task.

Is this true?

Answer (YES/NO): NO